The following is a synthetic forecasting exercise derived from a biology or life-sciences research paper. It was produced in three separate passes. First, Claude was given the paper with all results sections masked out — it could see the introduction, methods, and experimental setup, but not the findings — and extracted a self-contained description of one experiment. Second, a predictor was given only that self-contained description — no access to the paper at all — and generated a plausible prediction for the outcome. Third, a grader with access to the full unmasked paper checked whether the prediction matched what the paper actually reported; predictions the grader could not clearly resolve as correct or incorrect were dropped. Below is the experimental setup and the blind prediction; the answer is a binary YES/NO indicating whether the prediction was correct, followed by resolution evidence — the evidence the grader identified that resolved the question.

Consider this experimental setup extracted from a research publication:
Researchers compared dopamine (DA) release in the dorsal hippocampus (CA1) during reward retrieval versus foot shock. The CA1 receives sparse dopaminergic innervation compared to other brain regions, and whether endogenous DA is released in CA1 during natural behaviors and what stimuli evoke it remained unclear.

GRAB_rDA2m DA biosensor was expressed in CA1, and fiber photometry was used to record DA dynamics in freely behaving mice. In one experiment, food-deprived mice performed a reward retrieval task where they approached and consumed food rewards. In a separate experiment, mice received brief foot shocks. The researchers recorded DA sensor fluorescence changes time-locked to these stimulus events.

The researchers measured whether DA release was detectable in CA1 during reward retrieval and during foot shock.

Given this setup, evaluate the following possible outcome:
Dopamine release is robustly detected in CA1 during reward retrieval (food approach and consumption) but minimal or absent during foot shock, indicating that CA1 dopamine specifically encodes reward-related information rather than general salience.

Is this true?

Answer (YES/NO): NO